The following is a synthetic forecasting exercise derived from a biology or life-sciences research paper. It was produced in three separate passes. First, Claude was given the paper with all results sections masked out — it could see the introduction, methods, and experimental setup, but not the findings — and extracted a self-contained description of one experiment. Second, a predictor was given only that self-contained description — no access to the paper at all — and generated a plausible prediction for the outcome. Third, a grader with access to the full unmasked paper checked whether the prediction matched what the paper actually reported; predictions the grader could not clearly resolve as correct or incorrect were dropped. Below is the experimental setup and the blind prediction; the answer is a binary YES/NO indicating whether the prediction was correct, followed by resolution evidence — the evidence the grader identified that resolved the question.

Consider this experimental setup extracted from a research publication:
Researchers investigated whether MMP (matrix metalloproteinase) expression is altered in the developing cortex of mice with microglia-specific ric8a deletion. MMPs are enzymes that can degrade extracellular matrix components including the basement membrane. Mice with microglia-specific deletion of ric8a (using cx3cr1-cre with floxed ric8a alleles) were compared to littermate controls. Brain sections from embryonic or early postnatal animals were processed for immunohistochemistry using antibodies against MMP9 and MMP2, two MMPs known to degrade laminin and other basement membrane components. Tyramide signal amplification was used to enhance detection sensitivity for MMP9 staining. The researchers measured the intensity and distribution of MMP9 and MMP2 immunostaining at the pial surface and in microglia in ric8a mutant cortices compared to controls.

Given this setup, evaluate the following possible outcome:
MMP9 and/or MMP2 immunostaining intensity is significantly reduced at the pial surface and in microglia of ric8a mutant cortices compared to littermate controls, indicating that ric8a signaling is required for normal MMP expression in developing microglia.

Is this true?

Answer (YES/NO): NO